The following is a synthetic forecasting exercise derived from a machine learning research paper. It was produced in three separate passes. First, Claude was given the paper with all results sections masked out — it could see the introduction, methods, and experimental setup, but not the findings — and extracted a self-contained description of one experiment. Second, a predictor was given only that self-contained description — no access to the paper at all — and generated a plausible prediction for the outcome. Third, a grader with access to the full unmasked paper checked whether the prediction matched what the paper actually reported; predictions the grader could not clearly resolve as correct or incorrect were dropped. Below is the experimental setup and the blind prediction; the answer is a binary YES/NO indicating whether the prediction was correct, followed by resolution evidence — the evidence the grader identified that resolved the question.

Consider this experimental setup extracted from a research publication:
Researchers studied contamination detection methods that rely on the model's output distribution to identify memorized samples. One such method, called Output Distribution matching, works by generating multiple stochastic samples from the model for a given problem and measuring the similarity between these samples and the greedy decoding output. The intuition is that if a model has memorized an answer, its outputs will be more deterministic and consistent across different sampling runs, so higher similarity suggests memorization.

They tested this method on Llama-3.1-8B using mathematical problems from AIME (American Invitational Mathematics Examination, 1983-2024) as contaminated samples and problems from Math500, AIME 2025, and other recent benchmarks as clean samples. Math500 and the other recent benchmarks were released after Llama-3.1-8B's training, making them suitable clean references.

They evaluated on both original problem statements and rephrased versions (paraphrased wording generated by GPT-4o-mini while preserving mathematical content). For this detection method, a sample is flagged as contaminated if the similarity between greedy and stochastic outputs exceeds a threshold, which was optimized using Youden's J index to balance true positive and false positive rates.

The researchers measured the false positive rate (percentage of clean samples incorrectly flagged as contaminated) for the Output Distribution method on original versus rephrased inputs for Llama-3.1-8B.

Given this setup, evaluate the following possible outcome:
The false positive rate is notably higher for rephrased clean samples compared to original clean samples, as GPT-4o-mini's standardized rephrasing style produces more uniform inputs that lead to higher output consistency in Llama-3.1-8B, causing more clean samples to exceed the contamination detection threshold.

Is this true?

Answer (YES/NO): YES